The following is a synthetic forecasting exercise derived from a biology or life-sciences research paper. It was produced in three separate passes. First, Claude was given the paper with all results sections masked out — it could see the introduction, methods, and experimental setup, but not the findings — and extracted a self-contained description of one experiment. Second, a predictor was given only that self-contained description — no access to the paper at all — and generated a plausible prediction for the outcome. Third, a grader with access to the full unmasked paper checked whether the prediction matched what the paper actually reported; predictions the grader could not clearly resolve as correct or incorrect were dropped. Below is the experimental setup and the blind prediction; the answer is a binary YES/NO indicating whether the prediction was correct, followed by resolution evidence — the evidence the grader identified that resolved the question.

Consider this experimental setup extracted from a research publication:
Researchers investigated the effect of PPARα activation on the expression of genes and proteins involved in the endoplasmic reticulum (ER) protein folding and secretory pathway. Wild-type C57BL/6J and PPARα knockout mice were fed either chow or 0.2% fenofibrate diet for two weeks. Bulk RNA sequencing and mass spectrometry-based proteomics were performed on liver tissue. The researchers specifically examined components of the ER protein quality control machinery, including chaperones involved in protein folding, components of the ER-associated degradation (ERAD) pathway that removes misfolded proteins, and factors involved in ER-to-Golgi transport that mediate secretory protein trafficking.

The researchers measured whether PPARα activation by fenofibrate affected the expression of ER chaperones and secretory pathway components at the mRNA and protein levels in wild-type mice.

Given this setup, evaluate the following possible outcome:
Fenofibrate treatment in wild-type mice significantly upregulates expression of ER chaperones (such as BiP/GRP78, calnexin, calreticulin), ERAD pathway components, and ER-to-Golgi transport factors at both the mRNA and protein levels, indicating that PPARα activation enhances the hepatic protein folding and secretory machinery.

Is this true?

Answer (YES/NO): NO